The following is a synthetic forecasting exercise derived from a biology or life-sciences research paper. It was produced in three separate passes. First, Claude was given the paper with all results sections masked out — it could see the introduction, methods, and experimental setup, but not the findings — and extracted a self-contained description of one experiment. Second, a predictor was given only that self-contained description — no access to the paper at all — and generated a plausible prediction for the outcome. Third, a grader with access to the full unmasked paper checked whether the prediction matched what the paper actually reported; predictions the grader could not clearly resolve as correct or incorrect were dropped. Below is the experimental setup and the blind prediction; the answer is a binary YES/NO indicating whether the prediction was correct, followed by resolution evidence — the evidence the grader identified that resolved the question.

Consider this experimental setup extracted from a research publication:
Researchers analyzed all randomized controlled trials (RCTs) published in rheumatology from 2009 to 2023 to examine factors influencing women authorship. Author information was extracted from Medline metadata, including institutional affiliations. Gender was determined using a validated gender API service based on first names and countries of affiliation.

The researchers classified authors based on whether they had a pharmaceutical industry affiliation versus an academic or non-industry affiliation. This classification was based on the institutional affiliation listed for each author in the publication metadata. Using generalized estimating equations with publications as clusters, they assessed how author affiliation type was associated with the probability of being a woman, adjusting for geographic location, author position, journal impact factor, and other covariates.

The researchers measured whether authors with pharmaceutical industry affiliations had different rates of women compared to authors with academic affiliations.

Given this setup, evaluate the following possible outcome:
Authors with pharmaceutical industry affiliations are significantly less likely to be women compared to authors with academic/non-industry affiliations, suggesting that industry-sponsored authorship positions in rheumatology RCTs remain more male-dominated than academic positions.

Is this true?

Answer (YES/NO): NO